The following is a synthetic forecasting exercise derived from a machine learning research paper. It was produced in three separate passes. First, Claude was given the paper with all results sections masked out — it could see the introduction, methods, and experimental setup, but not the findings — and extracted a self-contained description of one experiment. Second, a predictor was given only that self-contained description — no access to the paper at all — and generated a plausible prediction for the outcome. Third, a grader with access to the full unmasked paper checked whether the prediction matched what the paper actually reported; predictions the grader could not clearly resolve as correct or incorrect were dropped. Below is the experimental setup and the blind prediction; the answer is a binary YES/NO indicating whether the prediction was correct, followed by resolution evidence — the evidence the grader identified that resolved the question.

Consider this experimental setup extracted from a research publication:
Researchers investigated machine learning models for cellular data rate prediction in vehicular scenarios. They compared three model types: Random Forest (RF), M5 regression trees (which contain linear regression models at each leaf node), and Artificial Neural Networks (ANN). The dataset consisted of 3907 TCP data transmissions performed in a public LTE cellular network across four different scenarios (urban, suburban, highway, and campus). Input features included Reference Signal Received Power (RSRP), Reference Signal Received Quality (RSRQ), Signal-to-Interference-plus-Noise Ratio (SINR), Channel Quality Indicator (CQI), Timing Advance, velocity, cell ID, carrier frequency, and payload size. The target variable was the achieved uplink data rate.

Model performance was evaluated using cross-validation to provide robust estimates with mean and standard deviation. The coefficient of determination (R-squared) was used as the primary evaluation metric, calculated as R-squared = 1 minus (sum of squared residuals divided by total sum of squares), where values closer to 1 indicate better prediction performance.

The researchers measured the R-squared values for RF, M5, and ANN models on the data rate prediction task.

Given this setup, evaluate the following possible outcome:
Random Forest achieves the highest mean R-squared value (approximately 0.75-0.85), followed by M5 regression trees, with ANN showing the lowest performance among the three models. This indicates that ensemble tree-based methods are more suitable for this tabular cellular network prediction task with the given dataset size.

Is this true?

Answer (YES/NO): NO